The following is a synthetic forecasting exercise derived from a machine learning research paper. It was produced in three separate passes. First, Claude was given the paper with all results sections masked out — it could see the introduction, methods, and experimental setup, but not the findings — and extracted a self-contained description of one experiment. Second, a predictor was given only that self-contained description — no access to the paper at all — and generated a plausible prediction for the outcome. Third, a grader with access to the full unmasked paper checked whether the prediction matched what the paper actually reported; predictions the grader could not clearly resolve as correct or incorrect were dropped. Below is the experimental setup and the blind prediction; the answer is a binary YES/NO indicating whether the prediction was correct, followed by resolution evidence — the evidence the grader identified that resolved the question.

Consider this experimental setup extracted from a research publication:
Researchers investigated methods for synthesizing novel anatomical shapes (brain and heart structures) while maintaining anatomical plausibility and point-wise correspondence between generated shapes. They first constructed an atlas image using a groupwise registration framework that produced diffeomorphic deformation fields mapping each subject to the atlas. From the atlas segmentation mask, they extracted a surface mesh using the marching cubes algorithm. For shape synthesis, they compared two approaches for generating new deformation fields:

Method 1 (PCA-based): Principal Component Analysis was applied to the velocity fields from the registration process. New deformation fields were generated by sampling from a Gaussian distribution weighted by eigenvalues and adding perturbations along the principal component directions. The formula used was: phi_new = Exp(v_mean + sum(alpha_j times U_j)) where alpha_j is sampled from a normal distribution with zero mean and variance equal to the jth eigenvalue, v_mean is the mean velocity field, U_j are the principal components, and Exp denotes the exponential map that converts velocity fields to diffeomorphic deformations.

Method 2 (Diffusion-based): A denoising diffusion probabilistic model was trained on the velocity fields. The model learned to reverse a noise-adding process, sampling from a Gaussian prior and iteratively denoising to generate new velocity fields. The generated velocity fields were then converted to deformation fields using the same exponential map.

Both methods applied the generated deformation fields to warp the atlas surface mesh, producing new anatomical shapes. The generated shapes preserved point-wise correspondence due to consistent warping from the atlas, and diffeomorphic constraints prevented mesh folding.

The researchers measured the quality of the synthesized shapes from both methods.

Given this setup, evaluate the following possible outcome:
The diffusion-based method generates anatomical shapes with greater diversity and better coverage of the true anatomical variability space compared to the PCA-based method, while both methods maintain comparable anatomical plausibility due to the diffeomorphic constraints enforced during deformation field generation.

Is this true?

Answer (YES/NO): NO